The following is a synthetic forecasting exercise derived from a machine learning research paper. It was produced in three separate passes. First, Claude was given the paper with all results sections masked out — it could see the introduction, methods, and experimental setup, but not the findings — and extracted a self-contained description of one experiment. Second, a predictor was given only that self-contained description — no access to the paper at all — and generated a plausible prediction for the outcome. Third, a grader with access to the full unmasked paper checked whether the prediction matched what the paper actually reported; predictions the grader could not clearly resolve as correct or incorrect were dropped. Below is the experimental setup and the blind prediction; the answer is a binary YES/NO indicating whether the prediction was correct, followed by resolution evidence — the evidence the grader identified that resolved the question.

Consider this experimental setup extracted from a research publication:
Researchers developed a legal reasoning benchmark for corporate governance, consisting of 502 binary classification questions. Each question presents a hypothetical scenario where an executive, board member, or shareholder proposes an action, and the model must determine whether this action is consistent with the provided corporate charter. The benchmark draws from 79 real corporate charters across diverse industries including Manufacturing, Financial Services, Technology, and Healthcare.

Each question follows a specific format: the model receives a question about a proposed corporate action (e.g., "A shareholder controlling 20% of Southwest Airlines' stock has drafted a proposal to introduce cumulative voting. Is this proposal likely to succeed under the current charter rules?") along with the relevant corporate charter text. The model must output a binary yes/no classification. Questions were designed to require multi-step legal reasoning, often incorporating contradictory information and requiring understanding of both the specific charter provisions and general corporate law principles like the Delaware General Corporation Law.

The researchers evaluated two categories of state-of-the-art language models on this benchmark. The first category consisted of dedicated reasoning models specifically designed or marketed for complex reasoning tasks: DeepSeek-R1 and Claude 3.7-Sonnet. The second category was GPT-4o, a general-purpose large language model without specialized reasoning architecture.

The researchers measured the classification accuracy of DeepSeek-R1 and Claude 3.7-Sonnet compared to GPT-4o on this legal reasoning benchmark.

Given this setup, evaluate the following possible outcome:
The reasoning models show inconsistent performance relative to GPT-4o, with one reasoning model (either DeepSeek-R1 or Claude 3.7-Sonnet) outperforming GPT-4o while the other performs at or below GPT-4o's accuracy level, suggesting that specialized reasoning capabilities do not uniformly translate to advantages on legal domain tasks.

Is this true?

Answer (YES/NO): NO